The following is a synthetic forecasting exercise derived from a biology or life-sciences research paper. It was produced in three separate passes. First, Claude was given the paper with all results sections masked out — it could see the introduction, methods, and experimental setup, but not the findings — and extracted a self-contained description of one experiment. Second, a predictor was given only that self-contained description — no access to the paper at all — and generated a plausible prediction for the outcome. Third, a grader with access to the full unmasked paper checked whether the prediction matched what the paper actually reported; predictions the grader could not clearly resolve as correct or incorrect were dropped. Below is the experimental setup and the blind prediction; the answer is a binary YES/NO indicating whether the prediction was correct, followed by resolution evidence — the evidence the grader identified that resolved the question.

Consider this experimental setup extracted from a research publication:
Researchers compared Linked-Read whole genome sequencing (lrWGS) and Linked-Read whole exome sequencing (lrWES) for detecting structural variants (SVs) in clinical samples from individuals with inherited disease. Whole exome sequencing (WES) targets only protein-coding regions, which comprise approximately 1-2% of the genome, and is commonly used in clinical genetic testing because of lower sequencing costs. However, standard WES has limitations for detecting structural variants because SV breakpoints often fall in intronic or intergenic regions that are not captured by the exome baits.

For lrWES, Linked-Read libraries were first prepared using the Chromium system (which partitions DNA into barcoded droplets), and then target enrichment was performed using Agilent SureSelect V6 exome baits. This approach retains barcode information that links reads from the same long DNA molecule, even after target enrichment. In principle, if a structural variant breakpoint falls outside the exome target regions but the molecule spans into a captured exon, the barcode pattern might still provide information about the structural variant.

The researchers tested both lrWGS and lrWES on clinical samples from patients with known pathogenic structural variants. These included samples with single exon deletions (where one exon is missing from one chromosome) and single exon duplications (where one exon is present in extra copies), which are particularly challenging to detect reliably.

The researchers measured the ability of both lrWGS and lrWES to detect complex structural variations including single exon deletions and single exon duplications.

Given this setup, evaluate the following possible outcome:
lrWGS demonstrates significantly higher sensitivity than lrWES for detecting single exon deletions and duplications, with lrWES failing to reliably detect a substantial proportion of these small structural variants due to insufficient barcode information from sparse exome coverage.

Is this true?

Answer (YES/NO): NO